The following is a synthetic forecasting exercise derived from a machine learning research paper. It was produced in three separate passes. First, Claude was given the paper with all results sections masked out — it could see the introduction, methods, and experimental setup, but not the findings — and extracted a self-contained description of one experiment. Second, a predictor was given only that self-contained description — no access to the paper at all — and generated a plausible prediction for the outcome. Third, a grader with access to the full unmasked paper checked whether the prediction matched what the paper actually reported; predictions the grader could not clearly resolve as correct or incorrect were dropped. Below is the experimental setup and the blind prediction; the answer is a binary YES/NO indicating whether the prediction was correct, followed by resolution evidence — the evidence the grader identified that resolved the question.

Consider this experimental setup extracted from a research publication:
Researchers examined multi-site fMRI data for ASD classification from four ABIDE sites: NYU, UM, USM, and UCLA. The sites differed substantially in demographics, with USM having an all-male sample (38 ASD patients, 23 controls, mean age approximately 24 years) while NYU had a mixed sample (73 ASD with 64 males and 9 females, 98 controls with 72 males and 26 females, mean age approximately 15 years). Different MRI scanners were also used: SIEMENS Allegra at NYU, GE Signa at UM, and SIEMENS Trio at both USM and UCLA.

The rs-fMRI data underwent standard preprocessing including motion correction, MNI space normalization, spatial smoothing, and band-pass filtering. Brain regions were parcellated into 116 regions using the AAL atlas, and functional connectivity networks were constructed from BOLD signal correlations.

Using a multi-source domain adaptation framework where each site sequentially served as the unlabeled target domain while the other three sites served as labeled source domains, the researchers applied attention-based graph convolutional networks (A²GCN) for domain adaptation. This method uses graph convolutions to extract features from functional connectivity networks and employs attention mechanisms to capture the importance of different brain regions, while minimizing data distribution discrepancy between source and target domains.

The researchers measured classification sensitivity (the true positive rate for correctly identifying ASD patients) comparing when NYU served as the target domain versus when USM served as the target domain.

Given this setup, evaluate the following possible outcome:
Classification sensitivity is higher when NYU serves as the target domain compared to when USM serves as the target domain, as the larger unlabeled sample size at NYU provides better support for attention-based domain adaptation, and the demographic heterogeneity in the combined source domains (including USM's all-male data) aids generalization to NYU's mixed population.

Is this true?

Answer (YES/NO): NO